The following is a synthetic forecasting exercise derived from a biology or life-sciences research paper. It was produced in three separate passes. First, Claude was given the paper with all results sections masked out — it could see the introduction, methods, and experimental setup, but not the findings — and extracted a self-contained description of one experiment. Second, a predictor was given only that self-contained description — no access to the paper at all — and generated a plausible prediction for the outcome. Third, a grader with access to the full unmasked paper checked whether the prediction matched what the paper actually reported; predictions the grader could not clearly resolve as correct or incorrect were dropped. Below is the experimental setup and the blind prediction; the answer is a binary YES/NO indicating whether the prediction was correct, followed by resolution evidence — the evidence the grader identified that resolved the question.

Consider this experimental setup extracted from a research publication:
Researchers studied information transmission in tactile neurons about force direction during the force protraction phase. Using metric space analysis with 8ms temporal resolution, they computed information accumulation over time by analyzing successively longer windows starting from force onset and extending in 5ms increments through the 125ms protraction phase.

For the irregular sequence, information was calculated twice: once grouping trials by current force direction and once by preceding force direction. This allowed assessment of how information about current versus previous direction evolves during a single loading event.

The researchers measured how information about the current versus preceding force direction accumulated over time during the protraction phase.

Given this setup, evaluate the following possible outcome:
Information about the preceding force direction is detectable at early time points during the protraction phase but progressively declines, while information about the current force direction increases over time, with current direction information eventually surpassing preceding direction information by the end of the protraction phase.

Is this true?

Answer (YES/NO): NO